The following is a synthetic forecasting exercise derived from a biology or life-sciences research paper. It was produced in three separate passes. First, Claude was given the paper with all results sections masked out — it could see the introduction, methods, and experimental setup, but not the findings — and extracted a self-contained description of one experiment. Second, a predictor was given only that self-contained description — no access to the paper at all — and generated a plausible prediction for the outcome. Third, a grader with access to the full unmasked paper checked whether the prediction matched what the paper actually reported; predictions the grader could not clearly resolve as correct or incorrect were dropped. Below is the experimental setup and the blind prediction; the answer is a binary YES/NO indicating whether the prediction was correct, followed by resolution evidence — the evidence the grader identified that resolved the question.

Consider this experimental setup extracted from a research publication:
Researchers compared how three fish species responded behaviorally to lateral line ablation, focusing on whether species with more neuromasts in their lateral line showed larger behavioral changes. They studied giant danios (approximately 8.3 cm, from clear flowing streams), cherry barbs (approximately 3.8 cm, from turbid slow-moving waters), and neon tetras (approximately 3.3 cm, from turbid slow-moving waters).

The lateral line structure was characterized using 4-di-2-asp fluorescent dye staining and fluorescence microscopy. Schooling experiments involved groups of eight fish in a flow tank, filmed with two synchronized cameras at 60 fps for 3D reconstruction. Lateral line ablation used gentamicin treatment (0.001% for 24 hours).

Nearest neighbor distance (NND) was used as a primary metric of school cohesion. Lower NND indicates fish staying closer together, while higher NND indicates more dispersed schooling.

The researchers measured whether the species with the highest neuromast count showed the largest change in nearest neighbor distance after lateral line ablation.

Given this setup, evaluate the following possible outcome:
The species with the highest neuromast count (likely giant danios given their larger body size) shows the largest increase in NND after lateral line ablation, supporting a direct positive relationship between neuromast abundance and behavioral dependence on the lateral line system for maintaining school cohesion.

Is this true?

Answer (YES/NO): NO